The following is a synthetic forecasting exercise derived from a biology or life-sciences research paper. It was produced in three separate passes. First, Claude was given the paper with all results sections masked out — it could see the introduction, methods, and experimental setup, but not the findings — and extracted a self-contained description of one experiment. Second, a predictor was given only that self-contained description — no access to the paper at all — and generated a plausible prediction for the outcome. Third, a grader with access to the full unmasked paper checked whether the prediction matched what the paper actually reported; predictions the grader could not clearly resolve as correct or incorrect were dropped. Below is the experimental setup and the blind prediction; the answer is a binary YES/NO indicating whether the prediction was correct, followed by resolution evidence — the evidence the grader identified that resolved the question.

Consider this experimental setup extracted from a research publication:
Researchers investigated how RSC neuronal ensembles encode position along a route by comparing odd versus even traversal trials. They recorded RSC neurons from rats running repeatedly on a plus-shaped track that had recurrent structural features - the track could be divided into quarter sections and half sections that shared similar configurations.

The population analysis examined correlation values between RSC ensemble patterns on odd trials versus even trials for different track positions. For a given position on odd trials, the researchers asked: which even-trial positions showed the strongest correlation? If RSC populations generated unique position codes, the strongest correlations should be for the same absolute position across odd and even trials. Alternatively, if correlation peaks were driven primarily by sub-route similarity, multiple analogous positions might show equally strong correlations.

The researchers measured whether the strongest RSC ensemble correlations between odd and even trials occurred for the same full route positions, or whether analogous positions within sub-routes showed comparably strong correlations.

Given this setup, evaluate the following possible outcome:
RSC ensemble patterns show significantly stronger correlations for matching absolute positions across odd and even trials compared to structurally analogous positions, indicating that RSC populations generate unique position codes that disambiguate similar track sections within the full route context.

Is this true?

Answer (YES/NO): YES